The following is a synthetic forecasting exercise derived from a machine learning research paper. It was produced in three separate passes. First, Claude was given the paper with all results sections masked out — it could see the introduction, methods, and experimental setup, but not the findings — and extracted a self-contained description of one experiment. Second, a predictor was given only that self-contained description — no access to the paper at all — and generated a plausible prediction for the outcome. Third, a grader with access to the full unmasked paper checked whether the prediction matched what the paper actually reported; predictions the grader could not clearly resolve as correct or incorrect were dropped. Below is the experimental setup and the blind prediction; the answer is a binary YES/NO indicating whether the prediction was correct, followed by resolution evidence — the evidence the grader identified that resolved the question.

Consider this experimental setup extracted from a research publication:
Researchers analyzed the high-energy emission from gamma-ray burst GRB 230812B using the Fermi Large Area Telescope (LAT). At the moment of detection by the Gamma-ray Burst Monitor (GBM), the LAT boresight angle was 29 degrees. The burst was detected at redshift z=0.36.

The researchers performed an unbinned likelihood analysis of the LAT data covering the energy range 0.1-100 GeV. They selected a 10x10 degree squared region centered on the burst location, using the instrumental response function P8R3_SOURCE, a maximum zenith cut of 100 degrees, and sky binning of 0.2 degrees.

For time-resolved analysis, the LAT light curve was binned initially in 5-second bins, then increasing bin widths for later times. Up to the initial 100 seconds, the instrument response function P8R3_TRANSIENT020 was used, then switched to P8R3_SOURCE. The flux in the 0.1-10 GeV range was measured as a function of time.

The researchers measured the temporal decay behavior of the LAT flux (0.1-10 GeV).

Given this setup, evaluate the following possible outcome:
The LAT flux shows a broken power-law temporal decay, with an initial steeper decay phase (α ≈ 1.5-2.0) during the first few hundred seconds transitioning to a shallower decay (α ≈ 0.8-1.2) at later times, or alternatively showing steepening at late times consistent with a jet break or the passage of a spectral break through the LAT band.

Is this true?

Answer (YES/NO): NO